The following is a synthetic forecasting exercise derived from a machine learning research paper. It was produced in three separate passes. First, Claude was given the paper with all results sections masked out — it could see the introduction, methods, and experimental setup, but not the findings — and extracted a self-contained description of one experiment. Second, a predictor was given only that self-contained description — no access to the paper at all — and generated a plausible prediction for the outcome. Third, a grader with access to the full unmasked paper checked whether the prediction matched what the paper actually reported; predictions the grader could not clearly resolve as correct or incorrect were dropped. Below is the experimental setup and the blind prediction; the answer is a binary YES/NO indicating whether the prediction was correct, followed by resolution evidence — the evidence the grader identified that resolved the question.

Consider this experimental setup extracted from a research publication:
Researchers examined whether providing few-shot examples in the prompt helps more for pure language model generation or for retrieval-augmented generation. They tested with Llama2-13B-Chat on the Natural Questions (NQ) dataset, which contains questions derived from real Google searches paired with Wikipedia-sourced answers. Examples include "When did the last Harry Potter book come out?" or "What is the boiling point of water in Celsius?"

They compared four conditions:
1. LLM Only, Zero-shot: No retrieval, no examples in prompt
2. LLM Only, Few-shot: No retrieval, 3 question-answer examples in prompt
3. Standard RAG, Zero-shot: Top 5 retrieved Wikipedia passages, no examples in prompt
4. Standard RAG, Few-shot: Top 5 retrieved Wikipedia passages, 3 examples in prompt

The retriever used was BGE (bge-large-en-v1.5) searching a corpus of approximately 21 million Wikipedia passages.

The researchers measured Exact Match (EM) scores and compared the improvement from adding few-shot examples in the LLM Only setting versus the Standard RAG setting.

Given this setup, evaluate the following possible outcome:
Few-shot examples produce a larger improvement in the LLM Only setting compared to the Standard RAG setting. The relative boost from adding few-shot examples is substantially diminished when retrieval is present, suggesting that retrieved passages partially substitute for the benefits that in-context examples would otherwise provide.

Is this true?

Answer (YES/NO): NO